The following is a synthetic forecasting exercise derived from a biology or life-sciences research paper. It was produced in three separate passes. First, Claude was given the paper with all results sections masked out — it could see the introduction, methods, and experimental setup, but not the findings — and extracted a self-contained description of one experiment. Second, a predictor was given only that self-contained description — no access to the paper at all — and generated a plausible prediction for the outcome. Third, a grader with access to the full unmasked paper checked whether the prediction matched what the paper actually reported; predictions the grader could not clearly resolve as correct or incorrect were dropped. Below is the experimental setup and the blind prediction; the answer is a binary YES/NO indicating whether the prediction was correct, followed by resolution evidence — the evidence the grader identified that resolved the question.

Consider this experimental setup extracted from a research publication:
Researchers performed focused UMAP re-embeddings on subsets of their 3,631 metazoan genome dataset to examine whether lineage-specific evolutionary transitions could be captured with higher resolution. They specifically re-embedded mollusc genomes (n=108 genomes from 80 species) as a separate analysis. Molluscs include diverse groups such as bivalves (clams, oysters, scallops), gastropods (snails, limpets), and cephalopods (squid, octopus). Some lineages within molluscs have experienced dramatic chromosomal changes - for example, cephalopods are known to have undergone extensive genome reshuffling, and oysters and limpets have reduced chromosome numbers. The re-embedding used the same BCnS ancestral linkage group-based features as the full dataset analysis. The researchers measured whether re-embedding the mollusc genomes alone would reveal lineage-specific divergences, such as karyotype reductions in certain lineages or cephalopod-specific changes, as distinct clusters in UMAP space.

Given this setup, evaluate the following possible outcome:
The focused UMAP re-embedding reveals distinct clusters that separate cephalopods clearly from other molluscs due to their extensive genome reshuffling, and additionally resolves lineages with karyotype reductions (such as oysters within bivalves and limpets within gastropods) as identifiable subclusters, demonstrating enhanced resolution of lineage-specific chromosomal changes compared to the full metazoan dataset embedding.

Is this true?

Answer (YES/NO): YES